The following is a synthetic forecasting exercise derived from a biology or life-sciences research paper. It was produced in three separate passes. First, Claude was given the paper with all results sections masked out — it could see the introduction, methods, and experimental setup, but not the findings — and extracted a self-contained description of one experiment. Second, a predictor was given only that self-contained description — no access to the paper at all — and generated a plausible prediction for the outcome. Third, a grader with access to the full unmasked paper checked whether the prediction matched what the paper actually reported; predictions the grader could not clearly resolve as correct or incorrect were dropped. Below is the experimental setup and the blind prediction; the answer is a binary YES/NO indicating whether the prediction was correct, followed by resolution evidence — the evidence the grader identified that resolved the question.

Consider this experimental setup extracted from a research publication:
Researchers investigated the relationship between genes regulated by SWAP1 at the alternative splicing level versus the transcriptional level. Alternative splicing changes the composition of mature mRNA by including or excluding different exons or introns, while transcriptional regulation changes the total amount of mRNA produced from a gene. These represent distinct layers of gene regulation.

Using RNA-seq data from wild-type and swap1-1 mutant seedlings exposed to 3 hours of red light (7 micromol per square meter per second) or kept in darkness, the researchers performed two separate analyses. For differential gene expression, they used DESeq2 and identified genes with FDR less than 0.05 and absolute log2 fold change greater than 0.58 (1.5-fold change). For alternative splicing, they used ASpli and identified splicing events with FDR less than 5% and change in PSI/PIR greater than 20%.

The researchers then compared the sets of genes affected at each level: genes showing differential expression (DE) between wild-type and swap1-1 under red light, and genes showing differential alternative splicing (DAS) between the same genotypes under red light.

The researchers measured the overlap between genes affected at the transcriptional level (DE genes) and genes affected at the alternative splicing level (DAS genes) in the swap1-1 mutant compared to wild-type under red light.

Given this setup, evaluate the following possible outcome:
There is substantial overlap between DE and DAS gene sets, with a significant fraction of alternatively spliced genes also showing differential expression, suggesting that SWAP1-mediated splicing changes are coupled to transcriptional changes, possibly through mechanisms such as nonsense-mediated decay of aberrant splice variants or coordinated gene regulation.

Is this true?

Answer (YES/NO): NO